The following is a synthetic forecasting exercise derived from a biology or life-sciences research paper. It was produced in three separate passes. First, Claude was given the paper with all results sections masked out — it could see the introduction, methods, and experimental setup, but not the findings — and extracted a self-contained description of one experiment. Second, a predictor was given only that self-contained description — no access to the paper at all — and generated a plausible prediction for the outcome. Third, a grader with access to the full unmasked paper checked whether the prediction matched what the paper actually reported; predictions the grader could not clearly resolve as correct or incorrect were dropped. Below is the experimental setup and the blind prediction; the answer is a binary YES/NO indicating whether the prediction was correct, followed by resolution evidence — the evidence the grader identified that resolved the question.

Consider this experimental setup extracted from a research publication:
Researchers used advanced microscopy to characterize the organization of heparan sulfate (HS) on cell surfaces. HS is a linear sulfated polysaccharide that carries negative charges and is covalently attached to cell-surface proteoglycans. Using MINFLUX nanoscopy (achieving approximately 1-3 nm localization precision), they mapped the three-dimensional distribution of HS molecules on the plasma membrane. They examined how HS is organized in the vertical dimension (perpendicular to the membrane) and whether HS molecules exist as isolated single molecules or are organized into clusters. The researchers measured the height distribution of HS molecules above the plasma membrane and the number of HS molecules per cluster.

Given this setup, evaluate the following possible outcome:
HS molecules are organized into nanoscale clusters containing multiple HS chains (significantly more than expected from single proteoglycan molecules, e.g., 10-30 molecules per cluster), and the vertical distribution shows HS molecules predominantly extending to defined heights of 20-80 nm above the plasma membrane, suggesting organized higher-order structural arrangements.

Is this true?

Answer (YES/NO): NO